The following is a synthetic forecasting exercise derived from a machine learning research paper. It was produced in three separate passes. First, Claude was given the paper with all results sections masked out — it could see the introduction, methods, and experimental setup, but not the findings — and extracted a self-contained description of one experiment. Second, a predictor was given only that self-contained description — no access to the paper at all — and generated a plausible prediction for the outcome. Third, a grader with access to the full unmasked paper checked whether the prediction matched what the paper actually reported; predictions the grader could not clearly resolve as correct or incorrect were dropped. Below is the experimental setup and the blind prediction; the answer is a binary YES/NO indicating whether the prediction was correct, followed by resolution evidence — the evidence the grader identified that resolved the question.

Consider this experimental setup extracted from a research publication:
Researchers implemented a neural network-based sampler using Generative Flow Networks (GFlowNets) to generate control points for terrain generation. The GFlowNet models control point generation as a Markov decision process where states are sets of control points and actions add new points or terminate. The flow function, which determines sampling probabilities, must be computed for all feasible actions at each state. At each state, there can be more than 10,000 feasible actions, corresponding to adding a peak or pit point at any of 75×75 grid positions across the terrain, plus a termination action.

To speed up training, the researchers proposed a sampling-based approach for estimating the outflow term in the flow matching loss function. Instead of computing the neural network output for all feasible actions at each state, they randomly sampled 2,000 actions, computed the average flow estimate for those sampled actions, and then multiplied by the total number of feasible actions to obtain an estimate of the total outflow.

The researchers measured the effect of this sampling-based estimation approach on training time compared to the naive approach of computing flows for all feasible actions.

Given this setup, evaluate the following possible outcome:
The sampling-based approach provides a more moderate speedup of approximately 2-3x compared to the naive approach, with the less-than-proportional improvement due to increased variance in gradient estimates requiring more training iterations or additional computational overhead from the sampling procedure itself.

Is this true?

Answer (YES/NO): NO